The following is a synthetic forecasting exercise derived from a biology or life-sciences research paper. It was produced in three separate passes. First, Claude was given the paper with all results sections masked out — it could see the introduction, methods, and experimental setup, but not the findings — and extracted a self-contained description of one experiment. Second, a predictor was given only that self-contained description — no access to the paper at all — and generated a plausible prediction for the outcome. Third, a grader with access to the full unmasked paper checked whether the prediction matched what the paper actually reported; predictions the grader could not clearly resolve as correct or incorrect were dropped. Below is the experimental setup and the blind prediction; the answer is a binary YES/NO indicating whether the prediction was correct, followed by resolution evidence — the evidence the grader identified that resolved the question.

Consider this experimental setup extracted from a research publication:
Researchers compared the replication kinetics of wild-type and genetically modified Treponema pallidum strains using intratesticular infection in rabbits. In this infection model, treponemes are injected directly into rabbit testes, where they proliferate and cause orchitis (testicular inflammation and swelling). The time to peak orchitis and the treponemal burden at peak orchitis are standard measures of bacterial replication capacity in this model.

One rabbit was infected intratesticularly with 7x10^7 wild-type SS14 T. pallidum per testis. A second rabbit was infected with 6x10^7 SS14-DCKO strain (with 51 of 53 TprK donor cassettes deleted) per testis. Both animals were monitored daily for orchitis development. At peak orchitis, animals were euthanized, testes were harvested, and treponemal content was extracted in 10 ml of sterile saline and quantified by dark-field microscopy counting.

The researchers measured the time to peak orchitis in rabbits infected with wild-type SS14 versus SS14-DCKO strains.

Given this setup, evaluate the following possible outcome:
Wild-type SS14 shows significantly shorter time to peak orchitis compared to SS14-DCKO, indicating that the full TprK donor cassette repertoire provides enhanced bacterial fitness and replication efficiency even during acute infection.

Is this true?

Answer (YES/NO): NO